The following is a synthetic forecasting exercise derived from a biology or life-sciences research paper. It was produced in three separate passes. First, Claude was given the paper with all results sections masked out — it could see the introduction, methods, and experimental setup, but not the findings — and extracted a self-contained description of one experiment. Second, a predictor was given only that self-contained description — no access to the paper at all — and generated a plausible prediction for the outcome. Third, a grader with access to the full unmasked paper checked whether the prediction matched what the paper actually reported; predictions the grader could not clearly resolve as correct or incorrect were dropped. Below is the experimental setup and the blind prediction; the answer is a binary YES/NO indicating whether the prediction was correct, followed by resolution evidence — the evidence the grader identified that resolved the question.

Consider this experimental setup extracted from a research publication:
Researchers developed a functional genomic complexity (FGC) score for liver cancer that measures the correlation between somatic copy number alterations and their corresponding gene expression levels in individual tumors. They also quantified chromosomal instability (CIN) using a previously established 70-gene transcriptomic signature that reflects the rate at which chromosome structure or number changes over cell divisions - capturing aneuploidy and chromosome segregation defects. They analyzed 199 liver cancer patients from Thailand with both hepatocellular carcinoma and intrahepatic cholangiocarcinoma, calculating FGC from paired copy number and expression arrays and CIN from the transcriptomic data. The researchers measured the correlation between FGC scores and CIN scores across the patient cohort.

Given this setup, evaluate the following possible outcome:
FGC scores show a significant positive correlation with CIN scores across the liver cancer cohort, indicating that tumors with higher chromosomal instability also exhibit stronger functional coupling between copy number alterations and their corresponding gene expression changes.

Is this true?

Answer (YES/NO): YES